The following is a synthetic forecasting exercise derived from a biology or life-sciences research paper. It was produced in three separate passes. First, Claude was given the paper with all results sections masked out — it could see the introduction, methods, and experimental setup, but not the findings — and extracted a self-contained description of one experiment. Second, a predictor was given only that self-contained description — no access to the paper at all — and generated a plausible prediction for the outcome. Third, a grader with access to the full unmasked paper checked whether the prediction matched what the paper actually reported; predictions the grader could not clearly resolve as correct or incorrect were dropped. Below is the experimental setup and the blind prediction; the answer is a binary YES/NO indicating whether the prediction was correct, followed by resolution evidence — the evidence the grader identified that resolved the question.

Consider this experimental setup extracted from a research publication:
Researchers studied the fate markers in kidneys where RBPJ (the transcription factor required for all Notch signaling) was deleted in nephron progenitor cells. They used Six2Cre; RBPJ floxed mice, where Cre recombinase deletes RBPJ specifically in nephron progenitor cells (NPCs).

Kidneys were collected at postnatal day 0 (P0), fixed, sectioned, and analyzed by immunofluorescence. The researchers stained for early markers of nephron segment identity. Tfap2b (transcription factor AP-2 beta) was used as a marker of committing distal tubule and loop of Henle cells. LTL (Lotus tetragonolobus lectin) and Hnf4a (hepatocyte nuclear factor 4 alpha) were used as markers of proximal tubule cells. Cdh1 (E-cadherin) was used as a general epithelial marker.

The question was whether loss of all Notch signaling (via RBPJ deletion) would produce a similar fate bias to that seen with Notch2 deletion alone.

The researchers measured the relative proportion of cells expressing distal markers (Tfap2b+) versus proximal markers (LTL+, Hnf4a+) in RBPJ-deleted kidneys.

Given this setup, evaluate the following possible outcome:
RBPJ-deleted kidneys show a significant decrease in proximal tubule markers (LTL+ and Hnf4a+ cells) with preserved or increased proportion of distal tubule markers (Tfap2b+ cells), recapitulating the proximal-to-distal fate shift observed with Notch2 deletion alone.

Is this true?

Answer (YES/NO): YES